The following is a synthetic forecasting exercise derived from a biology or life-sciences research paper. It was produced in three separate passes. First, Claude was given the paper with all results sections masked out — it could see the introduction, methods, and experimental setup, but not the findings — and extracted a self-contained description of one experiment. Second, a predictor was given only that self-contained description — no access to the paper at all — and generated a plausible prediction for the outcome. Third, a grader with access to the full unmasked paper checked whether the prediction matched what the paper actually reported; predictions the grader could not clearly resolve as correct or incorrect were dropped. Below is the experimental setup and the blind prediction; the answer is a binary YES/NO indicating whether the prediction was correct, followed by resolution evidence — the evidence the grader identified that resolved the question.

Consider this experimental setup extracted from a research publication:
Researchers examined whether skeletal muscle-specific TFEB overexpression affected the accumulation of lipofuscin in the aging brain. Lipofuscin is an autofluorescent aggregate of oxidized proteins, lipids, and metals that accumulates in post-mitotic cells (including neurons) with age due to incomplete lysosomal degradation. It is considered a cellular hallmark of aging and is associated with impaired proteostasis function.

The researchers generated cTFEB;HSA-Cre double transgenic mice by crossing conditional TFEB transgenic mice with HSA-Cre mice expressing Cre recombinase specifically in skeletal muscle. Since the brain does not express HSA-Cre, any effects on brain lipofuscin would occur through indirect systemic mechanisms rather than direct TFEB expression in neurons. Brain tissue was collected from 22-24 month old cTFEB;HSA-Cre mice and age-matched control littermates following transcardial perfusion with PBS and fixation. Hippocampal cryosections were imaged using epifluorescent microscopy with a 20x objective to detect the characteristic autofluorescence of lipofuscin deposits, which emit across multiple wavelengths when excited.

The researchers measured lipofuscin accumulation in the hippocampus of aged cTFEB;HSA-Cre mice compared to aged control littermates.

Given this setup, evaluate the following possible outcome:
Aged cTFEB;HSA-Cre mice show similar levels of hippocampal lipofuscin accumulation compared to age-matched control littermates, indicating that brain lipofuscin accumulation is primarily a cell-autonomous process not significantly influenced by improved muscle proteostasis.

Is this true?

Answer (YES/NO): NO